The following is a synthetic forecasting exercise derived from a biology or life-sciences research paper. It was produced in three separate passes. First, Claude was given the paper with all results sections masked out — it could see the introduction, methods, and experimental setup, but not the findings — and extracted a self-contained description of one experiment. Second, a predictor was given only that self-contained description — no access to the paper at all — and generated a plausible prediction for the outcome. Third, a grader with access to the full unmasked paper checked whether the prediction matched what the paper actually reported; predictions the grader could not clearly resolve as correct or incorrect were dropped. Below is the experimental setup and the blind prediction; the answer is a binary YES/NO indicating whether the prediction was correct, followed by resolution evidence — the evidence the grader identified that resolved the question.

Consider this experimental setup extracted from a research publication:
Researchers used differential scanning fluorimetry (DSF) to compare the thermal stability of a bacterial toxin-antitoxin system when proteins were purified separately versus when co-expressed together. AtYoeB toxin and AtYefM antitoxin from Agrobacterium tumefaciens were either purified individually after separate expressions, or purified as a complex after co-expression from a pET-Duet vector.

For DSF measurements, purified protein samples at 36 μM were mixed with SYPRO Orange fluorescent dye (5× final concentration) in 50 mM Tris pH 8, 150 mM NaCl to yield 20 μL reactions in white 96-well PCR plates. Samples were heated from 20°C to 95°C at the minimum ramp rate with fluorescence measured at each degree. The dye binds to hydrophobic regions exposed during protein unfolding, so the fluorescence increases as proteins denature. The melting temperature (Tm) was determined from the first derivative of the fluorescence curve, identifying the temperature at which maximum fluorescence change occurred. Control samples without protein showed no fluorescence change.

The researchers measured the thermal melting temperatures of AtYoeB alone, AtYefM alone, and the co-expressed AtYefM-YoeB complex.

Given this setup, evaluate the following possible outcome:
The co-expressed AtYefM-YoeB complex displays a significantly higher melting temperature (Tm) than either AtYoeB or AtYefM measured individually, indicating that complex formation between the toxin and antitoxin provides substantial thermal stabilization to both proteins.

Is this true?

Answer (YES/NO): YES